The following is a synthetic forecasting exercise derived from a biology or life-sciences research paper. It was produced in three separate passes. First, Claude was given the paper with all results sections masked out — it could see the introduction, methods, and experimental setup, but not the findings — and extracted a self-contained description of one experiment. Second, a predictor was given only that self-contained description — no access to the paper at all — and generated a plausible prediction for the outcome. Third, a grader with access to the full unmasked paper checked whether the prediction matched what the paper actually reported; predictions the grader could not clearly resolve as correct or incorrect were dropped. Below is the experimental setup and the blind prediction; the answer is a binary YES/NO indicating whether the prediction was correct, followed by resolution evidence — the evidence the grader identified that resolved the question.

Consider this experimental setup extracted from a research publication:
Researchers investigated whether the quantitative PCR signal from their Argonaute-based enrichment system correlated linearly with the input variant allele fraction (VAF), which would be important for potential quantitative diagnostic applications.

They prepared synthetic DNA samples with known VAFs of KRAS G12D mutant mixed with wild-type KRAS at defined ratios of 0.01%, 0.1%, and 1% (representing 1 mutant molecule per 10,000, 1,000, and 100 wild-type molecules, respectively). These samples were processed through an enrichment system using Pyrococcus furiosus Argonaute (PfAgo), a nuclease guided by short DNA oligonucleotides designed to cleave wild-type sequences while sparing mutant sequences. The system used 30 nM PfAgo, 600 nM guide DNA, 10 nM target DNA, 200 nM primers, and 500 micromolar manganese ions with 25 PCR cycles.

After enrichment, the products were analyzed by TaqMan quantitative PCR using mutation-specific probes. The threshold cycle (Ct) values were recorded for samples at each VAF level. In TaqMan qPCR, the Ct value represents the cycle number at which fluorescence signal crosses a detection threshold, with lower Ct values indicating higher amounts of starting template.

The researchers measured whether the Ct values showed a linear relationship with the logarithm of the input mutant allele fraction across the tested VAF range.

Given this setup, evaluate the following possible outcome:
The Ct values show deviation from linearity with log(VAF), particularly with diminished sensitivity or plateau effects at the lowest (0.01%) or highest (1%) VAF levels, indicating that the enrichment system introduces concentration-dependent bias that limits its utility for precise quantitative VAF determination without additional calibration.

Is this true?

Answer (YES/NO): NO